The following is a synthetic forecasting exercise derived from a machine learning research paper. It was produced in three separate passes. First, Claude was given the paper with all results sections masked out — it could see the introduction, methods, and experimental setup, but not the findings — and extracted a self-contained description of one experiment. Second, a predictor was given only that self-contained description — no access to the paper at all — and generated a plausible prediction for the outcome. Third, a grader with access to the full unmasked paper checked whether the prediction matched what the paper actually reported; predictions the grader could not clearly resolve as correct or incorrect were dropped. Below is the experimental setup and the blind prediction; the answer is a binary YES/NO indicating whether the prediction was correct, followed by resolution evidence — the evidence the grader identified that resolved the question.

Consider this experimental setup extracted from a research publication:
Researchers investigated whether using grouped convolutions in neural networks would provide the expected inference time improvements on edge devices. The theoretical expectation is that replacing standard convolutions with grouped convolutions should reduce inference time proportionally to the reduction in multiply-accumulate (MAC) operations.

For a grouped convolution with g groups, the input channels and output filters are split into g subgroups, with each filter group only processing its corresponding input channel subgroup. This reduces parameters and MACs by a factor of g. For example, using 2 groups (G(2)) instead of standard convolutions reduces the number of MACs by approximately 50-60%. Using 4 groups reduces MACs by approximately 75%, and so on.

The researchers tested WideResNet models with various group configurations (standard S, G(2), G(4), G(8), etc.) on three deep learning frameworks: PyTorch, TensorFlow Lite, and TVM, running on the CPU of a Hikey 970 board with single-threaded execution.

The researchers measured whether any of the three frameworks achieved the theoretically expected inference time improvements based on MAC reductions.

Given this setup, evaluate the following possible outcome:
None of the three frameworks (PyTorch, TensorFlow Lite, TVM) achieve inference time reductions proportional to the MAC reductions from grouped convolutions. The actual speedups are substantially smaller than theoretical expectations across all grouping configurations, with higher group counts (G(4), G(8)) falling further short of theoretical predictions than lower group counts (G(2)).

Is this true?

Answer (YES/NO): NO